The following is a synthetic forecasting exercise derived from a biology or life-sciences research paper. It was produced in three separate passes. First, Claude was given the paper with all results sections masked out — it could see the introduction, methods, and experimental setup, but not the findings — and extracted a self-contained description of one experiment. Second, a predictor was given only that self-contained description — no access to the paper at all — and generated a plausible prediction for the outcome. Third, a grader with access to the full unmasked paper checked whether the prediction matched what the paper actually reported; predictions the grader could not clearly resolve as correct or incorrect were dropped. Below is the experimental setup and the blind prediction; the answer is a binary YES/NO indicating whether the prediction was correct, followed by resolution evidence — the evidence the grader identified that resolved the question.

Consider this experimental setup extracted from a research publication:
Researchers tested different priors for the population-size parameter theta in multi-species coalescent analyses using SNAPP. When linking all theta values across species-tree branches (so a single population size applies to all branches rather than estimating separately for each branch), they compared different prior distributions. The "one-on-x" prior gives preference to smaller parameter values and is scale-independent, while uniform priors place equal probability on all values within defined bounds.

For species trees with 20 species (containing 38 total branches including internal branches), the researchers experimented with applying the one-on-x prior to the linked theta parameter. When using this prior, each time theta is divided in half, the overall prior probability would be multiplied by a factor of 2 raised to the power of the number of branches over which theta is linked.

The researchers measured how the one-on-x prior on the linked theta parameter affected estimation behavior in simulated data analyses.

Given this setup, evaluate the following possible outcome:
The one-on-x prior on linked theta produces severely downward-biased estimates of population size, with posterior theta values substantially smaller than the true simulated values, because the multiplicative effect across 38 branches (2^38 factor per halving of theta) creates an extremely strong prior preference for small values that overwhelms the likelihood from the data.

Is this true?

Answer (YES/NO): YES